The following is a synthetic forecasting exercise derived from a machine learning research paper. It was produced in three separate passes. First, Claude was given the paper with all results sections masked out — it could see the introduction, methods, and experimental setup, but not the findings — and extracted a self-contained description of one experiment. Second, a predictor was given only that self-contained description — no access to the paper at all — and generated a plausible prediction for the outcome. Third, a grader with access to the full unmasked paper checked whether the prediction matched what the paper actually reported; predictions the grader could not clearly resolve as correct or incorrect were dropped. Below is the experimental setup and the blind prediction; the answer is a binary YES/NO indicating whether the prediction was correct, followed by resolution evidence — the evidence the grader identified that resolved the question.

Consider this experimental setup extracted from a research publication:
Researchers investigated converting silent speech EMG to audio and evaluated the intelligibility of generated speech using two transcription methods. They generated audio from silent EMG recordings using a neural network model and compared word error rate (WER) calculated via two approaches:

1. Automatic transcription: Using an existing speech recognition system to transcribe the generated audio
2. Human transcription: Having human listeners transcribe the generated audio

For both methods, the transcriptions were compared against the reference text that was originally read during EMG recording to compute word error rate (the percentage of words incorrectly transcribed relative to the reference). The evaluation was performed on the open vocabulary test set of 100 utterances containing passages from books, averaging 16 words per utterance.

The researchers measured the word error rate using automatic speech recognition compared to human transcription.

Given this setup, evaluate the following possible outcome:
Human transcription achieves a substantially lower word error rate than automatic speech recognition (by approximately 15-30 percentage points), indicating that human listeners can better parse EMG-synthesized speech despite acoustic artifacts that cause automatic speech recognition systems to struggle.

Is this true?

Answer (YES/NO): NO